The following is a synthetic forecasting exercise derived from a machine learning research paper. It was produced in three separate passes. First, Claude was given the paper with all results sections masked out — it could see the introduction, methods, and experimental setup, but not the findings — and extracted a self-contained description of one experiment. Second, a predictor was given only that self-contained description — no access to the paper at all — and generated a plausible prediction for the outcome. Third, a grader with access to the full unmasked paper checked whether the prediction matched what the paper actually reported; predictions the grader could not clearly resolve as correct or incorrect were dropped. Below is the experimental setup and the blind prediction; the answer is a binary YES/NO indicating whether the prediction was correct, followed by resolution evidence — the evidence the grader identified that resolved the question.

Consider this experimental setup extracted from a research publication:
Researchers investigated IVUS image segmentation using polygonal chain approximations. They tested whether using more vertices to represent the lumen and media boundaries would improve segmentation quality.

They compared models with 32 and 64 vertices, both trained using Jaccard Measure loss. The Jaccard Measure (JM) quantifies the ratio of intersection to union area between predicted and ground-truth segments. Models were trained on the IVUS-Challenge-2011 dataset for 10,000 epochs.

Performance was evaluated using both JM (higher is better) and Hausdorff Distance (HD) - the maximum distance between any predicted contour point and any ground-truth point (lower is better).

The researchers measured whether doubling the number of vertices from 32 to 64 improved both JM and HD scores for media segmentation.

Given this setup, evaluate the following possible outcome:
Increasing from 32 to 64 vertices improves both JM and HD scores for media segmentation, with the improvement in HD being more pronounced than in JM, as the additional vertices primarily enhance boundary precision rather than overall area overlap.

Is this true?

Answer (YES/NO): YES